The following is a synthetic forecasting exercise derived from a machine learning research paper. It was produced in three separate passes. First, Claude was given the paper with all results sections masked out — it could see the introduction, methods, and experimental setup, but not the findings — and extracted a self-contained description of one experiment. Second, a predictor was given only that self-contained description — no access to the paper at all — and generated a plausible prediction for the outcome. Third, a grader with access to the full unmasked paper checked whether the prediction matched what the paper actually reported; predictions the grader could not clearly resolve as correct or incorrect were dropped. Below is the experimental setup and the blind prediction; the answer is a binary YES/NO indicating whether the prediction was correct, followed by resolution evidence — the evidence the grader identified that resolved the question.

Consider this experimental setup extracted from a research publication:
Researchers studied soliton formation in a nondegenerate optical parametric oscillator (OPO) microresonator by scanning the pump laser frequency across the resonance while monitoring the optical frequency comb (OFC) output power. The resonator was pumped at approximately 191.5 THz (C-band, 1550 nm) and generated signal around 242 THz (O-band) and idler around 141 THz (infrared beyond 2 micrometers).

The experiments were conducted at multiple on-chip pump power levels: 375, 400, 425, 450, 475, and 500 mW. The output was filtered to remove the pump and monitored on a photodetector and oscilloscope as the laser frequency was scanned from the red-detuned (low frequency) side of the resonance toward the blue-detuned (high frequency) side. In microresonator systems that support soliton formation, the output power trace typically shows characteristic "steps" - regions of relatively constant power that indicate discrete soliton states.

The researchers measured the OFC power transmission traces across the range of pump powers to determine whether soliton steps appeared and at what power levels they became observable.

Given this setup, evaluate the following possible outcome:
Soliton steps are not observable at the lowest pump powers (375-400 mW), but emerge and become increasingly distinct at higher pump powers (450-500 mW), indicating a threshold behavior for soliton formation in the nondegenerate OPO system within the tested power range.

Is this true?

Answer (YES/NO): NO